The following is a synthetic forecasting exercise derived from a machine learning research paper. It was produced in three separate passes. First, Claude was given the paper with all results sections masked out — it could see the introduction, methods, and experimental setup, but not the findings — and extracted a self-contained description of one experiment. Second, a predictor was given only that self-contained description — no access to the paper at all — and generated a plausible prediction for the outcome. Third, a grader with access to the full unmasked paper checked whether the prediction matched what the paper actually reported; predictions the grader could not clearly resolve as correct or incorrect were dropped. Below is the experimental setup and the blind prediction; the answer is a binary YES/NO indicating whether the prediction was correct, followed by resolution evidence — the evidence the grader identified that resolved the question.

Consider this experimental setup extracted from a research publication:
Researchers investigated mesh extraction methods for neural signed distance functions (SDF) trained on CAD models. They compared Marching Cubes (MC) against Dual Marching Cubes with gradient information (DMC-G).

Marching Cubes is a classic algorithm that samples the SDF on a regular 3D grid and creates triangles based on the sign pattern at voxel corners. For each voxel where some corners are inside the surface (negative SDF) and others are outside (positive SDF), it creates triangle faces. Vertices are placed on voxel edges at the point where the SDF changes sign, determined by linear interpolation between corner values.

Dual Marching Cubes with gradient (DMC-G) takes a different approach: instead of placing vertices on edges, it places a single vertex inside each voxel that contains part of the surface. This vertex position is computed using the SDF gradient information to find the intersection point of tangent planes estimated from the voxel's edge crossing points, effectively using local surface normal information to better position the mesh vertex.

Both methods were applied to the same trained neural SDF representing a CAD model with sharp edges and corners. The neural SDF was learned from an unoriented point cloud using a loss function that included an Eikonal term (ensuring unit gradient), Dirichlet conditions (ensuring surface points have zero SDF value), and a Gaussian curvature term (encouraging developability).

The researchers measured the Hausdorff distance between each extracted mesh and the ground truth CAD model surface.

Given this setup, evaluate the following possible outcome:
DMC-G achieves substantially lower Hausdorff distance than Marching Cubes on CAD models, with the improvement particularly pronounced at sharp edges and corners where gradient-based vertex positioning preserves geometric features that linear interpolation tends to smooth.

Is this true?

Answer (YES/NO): NO